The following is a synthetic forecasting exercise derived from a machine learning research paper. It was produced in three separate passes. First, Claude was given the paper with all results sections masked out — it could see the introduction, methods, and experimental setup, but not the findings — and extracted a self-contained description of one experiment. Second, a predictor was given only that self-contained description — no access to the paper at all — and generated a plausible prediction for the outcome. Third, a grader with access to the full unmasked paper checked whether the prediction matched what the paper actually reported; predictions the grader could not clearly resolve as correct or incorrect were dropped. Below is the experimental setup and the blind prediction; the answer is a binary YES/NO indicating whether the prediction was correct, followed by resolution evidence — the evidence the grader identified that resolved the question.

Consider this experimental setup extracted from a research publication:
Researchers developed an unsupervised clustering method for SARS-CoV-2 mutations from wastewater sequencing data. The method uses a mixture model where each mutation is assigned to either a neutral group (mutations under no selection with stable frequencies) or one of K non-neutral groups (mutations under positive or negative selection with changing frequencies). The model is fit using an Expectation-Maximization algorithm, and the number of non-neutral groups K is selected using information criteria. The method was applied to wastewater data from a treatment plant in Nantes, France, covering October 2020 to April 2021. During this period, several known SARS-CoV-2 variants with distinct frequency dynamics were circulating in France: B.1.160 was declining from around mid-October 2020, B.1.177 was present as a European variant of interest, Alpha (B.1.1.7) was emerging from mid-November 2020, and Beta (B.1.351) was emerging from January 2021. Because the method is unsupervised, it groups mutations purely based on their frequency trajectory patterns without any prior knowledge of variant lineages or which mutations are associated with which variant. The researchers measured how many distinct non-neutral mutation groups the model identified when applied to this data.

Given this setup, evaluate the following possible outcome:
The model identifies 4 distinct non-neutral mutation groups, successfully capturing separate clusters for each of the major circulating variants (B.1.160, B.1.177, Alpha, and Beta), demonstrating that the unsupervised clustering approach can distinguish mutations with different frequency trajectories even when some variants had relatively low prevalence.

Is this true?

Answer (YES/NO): NO